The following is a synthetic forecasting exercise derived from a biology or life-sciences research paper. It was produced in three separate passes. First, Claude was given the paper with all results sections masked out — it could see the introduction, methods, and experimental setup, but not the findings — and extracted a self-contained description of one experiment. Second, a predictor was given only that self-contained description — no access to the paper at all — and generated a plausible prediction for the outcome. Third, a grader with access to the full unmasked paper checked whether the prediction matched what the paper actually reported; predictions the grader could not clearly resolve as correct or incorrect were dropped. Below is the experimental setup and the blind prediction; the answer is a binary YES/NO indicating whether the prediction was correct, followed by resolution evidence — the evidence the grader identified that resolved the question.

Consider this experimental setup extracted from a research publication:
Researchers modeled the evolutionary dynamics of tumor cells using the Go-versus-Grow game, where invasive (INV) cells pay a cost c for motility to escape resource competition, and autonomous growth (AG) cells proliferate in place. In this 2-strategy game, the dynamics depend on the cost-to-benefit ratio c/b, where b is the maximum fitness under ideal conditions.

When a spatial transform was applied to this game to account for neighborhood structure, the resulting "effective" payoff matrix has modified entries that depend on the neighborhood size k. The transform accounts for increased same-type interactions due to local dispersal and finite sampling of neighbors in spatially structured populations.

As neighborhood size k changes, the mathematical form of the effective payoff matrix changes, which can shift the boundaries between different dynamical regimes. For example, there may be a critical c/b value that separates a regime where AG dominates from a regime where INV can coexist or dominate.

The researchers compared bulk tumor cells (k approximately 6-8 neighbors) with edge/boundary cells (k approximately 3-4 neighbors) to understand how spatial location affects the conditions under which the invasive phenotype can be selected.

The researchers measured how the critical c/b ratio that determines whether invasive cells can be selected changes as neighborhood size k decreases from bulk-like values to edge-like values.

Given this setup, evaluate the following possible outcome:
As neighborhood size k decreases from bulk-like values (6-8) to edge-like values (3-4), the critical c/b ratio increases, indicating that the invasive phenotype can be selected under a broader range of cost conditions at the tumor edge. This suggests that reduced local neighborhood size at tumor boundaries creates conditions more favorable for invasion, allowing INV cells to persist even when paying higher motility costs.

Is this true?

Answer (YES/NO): YES